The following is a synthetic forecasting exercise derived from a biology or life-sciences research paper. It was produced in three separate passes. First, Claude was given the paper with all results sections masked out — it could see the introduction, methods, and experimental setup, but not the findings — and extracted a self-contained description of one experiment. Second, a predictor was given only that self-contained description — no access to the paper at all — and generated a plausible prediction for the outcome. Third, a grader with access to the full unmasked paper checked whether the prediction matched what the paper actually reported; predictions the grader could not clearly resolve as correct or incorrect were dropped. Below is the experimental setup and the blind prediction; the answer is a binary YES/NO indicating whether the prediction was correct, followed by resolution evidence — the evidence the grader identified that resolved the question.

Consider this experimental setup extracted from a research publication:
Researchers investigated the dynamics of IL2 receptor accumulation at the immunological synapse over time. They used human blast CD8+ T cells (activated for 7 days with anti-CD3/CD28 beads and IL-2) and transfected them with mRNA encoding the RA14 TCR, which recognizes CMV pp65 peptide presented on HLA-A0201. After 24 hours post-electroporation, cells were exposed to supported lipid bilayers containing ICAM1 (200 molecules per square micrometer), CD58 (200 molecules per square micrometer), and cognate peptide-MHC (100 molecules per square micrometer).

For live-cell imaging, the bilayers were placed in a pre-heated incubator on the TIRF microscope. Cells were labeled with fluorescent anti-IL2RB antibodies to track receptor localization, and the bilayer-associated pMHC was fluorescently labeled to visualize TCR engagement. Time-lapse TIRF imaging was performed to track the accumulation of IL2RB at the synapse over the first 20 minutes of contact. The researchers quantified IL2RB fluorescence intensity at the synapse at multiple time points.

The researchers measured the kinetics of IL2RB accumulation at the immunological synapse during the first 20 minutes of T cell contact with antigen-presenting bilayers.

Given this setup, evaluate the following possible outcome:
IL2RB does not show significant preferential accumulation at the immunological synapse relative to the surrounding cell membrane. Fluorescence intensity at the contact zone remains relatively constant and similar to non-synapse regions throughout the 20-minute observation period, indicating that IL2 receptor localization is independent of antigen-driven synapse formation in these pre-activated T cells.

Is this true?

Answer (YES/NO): NO